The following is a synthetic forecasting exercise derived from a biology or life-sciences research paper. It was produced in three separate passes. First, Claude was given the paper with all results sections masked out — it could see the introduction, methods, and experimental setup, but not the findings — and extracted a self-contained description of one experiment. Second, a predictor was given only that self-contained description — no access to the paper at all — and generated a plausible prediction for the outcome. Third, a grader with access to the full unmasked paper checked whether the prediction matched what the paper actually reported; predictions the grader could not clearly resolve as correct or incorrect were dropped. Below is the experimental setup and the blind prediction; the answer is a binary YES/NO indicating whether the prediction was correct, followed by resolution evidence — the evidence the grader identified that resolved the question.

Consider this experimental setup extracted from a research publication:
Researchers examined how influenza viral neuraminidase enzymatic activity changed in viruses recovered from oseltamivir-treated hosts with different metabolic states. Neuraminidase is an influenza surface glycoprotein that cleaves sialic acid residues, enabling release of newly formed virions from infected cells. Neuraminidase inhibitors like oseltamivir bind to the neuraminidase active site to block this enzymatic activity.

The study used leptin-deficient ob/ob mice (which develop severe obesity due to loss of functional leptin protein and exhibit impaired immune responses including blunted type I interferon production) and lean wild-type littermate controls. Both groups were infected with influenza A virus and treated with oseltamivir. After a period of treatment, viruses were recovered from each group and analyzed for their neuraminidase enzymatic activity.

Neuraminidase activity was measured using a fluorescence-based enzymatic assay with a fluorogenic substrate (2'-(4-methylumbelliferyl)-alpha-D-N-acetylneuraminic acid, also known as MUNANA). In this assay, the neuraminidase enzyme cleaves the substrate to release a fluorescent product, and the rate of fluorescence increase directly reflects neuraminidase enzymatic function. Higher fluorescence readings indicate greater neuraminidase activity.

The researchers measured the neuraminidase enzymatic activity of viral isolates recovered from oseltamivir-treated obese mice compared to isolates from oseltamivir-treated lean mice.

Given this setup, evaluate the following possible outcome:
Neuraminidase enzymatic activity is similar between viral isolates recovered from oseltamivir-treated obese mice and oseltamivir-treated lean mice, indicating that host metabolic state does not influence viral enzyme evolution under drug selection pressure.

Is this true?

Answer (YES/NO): NO